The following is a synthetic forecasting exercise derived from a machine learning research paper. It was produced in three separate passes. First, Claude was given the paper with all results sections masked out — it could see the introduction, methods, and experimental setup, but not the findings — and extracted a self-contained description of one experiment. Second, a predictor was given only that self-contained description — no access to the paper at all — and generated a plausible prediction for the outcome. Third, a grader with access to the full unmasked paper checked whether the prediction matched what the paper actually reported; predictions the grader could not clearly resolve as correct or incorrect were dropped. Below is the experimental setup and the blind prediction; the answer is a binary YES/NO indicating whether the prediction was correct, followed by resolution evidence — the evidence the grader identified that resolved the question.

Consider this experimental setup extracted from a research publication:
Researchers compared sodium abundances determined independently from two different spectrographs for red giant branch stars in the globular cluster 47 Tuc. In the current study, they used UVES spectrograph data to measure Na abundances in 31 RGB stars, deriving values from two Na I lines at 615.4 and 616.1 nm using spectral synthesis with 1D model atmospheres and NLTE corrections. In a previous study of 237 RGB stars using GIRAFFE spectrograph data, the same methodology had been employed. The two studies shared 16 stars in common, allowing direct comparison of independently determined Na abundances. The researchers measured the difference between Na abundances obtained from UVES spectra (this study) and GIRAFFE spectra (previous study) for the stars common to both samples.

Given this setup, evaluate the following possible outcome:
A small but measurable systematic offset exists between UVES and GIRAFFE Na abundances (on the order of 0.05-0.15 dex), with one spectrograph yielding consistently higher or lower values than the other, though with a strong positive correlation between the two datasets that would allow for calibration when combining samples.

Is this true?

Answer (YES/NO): NO